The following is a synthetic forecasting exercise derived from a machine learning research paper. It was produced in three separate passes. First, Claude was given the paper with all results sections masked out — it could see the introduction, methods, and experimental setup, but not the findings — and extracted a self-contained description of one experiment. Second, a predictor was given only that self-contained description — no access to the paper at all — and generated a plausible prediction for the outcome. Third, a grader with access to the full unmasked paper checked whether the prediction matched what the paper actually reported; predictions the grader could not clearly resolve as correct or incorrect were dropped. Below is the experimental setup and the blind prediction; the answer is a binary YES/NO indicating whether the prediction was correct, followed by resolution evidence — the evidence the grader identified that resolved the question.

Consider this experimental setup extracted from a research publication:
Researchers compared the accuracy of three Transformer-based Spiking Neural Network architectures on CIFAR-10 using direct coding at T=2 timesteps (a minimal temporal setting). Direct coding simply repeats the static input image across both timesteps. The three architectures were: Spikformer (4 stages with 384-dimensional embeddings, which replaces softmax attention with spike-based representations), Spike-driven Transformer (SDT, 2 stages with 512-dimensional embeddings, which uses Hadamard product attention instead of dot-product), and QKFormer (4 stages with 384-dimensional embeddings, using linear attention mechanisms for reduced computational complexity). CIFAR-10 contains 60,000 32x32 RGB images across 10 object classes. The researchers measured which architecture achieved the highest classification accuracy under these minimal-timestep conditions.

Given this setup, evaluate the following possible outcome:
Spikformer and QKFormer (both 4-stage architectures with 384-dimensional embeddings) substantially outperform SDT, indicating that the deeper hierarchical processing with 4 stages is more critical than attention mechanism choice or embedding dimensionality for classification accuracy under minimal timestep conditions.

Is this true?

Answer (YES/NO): NO